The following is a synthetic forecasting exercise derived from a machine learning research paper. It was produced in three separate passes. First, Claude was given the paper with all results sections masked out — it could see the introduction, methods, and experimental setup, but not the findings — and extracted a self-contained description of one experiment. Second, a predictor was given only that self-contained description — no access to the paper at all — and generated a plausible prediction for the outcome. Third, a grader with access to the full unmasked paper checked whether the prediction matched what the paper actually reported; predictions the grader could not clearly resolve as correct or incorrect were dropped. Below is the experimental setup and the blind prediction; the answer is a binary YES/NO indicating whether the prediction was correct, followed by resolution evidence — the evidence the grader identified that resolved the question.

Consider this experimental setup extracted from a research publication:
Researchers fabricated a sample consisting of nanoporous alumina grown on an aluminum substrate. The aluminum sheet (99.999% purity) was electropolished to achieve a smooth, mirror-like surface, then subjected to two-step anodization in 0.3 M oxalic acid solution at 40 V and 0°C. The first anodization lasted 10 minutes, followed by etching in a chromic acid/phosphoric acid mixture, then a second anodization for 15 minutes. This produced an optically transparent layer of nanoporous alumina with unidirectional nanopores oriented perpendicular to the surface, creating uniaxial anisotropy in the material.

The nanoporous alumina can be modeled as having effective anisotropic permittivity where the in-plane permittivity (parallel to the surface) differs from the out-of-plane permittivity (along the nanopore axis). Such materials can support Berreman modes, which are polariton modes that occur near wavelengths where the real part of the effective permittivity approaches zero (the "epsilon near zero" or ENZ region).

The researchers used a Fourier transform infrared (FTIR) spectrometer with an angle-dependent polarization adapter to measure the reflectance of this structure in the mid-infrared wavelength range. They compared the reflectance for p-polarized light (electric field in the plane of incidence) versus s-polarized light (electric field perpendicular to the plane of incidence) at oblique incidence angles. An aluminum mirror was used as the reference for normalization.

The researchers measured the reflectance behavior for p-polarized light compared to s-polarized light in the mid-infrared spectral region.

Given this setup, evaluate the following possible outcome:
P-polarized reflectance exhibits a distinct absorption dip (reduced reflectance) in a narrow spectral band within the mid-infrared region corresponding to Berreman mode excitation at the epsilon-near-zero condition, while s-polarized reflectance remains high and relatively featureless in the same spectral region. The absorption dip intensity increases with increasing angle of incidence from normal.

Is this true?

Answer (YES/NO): YES